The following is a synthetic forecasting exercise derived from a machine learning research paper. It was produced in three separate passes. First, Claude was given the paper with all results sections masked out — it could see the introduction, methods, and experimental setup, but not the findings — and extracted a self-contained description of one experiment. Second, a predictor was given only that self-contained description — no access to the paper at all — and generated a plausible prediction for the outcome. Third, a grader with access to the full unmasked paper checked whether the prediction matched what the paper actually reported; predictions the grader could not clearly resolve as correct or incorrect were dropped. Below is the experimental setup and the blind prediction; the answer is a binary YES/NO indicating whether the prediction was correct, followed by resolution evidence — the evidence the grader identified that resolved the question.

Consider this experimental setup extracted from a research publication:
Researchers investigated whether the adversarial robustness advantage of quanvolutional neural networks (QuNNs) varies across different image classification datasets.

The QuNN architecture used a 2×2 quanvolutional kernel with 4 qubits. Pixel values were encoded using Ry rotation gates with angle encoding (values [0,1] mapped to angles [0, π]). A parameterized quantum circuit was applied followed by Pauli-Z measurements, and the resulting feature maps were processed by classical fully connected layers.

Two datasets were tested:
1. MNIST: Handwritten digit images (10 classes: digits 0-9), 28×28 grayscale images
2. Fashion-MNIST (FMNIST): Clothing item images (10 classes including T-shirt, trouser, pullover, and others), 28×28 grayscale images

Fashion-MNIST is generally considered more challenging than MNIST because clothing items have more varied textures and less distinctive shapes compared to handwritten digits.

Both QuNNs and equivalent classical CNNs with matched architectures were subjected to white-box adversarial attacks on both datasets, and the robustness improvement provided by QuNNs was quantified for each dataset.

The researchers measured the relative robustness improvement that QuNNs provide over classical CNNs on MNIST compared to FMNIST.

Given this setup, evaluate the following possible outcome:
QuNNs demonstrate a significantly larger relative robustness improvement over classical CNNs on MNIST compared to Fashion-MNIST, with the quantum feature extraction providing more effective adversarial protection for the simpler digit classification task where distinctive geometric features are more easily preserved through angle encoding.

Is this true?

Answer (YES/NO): YES